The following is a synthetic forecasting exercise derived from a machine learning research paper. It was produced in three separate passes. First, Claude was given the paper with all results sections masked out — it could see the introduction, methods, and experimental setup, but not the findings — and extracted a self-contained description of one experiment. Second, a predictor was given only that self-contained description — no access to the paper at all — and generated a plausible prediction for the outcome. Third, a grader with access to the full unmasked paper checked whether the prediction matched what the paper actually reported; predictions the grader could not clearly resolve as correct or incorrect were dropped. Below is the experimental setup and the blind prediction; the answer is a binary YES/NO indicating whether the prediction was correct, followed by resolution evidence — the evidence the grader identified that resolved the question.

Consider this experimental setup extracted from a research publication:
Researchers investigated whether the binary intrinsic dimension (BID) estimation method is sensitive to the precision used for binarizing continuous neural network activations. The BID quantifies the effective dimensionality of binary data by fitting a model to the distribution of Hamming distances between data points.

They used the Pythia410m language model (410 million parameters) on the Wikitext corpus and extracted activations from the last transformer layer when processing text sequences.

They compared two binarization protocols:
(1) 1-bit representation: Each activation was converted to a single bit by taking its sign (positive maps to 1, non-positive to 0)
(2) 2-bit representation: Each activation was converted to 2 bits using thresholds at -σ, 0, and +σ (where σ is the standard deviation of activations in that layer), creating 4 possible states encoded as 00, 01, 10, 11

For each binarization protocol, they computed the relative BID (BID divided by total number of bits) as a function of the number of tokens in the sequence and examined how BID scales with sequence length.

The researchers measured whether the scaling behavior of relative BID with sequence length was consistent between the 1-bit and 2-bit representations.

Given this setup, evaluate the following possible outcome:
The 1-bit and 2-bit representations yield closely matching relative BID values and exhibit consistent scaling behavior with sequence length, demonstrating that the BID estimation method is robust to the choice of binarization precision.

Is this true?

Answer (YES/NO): YES